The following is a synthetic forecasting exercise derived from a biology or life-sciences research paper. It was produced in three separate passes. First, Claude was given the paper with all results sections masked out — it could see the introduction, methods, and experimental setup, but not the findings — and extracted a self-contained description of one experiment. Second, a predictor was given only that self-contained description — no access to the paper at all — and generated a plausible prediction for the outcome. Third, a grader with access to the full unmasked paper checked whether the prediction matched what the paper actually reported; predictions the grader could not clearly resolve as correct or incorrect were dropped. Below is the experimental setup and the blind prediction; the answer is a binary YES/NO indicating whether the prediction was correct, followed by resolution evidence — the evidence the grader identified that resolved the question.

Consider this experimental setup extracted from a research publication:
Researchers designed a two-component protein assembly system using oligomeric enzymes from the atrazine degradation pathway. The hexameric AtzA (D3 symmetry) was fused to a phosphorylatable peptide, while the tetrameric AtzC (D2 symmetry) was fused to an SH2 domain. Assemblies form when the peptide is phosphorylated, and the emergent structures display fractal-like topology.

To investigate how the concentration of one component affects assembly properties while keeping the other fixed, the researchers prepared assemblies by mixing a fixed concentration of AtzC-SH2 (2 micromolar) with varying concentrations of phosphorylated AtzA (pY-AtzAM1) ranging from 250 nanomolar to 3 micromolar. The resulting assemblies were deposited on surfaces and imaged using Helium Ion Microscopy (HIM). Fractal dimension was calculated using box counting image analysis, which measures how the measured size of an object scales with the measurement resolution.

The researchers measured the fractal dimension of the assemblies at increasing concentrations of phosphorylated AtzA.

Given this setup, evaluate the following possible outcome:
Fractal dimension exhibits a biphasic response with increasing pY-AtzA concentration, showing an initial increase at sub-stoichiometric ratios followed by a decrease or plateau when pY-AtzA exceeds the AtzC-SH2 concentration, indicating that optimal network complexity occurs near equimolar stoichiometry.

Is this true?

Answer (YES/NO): NO